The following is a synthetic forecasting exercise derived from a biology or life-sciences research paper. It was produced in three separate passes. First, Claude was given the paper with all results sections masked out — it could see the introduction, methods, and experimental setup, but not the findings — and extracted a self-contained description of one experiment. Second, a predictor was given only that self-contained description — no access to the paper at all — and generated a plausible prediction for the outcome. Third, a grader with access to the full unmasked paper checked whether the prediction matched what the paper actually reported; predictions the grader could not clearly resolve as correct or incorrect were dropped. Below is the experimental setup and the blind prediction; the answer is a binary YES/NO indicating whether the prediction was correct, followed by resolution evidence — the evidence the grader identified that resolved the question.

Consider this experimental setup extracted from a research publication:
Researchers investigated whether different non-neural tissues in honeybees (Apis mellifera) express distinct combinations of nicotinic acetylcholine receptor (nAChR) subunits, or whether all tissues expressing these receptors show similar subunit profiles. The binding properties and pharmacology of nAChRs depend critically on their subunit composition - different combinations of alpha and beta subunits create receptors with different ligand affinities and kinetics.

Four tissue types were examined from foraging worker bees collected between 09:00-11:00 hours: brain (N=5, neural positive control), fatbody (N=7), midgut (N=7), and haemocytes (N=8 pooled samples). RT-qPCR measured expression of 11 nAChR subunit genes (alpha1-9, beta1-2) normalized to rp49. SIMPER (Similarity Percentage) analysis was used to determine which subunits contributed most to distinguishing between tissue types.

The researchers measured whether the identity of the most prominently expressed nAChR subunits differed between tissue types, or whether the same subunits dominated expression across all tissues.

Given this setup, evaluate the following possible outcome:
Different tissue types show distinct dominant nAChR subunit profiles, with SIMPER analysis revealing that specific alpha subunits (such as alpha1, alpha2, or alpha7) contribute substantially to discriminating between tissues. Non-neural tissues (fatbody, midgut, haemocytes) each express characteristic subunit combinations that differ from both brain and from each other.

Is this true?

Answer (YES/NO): YES